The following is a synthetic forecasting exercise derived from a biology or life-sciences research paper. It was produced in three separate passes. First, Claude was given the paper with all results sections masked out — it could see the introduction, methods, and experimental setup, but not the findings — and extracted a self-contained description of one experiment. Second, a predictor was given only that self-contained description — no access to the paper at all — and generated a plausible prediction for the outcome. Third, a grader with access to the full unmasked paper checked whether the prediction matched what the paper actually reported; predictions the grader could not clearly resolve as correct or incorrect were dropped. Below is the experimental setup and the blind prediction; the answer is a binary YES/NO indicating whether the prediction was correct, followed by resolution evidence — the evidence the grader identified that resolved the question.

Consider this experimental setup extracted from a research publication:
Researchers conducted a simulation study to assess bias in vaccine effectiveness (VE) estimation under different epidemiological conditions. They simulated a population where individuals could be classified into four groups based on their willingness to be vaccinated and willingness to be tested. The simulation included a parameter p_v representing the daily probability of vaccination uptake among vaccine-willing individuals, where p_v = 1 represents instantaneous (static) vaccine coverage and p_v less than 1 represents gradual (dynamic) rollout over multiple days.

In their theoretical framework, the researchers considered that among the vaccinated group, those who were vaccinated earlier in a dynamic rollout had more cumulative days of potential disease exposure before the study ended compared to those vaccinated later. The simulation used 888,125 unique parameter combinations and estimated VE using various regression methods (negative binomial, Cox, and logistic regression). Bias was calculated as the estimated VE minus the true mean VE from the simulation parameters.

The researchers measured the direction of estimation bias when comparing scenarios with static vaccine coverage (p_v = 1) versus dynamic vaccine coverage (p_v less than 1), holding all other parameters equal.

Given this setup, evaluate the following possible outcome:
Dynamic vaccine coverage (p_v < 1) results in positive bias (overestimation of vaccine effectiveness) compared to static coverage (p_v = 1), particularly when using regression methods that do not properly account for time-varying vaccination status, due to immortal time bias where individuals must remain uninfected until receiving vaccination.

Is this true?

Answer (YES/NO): NO